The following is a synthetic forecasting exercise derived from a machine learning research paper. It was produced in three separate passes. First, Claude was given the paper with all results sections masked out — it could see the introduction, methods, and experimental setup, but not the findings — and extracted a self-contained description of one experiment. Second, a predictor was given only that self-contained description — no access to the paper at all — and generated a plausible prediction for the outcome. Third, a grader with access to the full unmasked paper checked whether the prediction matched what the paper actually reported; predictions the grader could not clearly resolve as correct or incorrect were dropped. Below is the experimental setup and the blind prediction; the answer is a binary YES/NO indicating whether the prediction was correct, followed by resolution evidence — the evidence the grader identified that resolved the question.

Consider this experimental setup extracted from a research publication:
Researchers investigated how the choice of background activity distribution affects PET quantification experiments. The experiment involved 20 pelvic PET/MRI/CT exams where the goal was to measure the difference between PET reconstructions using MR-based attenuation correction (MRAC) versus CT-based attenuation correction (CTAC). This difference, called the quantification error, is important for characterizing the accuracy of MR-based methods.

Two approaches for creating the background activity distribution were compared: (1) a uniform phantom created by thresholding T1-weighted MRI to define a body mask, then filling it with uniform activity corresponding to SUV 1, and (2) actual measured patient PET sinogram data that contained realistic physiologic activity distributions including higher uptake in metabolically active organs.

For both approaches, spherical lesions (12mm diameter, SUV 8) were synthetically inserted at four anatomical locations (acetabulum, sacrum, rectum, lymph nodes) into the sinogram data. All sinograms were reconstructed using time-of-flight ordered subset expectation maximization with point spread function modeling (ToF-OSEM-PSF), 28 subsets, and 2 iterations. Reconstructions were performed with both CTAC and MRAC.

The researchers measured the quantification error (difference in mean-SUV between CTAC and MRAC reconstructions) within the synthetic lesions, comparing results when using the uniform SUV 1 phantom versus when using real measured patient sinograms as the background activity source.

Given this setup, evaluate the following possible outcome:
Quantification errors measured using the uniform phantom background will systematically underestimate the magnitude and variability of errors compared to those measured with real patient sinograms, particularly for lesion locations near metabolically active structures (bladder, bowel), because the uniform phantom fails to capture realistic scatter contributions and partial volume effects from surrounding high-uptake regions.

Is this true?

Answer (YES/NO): NO